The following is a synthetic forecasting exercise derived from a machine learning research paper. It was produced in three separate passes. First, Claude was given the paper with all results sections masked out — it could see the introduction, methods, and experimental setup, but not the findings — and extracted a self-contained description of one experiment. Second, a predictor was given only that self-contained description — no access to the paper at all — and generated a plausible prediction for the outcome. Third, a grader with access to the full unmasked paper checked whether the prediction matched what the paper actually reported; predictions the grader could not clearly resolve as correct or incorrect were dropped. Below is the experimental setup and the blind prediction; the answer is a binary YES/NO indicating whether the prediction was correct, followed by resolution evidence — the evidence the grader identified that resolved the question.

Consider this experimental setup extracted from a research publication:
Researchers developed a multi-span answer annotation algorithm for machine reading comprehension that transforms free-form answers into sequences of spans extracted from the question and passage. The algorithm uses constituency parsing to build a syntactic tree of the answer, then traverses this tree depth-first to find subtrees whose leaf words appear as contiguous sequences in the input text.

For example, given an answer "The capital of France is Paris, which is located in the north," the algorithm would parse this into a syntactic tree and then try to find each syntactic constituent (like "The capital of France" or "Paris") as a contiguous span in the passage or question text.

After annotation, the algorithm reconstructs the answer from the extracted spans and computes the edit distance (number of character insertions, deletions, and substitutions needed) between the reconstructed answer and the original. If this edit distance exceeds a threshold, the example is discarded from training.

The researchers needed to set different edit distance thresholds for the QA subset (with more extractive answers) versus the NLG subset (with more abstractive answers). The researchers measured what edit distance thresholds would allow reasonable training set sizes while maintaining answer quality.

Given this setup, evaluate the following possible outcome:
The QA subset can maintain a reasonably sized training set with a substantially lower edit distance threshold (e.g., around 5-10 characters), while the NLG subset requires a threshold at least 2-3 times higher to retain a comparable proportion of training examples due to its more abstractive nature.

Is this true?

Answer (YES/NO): YES